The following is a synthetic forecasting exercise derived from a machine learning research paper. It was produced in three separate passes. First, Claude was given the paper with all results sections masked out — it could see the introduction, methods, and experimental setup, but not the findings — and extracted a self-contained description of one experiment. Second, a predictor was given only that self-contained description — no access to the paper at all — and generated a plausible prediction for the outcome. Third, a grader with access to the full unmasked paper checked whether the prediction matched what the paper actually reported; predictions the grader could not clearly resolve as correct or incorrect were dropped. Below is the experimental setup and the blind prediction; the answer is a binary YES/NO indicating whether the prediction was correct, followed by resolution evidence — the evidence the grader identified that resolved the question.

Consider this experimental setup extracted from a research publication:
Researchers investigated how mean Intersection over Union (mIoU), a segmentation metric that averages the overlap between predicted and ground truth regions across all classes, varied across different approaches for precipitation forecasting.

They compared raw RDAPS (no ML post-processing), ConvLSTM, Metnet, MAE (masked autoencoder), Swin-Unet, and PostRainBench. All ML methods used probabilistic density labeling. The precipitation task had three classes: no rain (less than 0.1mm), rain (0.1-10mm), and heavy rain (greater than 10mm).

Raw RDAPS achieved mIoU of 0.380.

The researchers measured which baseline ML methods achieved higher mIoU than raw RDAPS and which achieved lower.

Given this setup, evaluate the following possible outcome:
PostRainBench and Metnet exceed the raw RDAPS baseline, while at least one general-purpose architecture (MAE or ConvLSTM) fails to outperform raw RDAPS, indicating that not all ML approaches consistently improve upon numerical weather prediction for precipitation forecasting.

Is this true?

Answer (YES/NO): NO